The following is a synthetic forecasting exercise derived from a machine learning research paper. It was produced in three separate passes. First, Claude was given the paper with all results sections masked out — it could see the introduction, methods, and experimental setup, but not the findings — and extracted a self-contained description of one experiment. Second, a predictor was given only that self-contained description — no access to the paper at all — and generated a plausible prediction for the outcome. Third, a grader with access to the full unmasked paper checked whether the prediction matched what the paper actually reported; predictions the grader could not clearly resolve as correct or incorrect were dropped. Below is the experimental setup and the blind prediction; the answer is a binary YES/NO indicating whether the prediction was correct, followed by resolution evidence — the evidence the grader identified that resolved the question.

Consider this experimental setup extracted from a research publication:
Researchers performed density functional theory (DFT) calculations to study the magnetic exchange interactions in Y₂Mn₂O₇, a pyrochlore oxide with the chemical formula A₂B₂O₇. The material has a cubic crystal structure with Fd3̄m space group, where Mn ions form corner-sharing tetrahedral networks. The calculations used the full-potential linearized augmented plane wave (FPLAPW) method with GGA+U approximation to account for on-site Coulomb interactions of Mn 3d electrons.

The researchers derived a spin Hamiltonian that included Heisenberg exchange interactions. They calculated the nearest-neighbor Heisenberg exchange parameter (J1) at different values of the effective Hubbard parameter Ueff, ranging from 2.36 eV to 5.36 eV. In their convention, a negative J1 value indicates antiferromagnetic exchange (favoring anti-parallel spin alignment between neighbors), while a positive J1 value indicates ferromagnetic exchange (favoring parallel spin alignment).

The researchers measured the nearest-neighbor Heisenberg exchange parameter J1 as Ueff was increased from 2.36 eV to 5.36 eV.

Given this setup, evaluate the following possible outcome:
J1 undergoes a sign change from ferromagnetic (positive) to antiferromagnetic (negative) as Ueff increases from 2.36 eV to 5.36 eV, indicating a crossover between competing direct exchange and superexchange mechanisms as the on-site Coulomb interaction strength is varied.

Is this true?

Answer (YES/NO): NO